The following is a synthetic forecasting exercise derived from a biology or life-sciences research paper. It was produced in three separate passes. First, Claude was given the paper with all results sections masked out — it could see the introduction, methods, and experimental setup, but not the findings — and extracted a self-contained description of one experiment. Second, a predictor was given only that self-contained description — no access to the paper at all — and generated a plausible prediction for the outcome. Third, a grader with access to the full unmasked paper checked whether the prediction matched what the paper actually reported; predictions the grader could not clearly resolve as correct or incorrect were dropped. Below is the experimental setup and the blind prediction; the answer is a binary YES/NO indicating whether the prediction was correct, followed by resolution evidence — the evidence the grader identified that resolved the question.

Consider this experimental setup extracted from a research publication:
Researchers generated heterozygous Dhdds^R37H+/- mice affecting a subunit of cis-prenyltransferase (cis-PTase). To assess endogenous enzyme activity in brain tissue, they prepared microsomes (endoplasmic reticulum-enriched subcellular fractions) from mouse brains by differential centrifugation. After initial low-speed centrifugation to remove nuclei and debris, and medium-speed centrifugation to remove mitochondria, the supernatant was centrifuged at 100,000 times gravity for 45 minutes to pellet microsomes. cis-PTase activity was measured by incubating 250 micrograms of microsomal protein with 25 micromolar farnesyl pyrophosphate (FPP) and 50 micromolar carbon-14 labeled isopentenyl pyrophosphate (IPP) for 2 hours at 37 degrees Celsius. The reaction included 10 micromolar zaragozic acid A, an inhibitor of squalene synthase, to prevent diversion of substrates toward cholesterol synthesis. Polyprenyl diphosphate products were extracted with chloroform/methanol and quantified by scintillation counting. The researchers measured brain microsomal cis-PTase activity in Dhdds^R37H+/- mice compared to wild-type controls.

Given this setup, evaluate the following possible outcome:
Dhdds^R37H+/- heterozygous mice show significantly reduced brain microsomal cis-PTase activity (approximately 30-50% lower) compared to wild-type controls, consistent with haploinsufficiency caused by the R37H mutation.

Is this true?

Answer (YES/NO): NO